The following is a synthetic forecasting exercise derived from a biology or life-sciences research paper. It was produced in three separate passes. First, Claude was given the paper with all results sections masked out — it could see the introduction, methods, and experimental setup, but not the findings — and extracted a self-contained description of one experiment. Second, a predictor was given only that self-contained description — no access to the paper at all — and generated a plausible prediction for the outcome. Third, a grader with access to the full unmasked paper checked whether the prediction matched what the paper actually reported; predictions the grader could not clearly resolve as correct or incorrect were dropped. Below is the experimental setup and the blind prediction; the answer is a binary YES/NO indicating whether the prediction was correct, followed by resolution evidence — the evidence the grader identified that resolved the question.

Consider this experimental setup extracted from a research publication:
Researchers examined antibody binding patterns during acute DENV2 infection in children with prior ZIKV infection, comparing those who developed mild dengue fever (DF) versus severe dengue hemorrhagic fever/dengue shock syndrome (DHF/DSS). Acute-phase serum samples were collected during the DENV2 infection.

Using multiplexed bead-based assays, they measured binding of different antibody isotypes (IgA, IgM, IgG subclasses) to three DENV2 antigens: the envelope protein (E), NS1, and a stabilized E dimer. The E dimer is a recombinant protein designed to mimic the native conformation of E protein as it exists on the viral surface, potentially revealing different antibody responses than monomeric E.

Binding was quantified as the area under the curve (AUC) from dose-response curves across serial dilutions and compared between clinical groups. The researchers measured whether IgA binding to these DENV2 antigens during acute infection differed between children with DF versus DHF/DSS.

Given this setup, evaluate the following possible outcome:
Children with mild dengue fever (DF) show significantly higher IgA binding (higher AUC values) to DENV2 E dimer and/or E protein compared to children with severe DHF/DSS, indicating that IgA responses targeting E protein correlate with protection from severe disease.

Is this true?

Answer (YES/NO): NO